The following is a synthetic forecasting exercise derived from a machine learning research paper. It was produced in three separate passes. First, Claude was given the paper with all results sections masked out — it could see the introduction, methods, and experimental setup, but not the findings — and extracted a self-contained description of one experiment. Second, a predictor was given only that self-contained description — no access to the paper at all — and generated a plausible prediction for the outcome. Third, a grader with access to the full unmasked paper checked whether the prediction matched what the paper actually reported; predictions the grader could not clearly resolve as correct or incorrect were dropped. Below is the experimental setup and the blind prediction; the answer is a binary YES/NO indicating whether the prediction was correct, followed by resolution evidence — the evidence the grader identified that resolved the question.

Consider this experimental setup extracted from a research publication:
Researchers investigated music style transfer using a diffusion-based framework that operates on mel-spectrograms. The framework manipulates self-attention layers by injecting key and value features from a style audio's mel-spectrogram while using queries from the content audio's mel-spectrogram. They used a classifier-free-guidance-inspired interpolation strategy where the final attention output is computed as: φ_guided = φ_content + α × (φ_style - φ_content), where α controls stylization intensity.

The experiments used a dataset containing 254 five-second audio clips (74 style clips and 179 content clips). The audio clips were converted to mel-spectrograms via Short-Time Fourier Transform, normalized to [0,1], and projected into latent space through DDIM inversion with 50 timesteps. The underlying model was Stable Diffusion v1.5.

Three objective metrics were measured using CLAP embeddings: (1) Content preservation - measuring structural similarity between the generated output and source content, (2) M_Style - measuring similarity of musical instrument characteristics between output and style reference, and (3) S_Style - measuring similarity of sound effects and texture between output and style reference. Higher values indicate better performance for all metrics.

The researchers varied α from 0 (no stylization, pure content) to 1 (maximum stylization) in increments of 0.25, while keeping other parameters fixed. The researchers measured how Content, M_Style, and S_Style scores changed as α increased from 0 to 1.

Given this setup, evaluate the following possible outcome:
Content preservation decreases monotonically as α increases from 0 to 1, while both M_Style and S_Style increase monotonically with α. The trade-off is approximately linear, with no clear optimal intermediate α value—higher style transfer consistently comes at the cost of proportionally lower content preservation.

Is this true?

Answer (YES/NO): NO